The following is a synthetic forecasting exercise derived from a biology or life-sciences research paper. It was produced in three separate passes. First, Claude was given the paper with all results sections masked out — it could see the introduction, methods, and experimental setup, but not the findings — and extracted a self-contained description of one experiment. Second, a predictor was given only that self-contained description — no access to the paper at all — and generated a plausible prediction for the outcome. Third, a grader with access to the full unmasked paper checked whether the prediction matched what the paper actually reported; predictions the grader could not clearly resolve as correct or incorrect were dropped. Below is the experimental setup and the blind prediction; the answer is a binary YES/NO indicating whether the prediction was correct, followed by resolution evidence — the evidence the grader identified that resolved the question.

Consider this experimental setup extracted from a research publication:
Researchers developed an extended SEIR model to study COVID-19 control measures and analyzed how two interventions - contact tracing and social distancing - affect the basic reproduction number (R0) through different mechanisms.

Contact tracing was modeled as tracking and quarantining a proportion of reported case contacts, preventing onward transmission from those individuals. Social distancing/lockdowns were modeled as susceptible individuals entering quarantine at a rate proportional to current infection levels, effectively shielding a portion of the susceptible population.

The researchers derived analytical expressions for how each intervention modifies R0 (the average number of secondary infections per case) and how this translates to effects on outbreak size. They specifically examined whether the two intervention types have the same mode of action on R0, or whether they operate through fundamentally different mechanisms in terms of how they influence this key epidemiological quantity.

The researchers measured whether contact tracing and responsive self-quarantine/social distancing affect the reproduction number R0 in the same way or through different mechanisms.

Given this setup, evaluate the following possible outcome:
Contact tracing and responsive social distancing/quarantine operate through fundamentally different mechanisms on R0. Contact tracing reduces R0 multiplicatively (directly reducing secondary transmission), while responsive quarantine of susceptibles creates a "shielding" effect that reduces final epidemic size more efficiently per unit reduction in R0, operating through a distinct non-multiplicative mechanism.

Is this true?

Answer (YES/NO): YES